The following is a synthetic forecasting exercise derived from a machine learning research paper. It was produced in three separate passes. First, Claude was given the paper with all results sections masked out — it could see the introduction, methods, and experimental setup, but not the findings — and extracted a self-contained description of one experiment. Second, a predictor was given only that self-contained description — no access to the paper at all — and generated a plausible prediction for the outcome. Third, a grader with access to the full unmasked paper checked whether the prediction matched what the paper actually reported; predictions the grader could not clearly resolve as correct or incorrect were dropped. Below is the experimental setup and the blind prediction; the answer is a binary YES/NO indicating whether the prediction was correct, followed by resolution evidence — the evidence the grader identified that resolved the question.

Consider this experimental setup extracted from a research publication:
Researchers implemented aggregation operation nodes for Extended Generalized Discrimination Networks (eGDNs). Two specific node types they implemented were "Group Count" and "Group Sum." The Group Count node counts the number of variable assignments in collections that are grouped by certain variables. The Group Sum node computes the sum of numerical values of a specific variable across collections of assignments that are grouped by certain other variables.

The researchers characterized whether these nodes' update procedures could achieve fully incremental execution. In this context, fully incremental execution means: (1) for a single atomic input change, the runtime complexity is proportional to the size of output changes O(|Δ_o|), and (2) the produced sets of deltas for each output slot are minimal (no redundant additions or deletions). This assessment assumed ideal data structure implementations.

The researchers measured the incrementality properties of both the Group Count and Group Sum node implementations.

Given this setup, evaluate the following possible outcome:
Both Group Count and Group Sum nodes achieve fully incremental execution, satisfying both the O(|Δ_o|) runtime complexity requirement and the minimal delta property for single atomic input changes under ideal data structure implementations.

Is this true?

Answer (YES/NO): YES